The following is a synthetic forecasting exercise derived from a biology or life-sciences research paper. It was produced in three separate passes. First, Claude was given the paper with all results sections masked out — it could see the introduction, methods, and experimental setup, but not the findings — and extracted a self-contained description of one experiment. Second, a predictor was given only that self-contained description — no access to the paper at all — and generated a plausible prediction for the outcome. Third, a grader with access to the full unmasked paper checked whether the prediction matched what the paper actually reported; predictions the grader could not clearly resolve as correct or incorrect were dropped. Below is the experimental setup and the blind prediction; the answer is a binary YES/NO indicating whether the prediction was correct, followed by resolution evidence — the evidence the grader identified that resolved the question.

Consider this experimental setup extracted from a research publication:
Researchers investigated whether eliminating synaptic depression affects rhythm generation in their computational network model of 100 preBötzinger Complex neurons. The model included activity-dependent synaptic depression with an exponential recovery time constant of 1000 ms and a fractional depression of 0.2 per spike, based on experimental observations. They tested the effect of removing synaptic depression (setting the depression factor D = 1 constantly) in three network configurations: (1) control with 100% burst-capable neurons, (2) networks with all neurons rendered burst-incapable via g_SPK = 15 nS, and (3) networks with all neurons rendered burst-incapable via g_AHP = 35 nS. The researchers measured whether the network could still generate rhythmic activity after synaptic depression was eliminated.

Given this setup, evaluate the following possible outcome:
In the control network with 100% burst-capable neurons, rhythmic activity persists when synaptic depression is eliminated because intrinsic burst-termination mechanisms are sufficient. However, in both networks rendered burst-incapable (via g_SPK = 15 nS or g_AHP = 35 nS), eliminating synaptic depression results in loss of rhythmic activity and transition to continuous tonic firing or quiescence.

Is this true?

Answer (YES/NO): NO